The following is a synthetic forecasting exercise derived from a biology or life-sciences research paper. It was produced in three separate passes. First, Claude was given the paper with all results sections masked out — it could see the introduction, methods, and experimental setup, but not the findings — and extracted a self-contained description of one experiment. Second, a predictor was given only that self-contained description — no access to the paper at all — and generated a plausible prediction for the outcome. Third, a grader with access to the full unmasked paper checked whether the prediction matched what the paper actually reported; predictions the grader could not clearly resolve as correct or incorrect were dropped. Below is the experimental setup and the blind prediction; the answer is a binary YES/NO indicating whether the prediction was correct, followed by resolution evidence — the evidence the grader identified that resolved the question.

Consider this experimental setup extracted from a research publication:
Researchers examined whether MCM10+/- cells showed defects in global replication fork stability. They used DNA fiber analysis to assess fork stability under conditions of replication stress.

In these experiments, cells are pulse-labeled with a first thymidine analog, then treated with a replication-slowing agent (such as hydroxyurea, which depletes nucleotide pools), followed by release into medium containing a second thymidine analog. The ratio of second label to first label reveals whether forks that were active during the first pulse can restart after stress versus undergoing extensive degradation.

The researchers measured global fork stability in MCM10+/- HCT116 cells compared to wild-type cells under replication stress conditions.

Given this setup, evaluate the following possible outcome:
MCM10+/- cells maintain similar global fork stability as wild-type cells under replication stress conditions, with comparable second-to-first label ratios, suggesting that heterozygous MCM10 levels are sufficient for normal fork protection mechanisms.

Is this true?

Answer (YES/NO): YES